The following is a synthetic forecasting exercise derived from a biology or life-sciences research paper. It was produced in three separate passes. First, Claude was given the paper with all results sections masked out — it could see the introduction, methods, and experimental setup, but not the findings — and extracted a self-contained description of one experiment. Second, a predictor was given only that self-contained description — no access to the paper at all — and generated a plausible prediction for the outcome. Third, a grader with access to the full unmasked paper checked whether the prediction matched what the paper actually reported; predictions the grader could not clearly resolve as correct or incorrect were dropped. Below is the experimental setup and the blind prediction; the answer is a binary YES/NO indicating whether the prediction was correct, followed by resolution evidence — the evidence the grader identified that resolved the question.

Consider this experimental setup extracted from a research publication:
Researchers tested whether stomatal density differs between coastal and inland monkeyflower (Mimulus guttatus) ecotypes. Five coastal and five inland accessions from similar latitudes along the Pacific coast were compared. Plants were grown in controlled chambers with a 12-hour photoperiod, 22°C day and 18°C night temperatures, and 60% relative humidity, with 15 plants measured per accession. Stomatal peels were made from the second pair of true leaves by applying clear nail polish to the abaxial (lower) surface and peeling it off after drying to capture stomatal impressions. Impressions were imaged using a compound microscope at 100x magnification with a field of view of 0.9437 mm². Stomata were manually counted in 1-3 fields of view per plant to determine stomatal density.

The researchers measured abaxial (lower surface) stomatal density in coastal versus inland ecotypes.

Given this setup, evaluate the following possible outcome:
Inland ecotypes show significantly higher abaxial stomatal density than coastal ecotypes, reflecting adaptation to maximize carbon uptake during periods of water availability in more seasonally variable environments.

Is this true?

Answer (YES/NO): NO